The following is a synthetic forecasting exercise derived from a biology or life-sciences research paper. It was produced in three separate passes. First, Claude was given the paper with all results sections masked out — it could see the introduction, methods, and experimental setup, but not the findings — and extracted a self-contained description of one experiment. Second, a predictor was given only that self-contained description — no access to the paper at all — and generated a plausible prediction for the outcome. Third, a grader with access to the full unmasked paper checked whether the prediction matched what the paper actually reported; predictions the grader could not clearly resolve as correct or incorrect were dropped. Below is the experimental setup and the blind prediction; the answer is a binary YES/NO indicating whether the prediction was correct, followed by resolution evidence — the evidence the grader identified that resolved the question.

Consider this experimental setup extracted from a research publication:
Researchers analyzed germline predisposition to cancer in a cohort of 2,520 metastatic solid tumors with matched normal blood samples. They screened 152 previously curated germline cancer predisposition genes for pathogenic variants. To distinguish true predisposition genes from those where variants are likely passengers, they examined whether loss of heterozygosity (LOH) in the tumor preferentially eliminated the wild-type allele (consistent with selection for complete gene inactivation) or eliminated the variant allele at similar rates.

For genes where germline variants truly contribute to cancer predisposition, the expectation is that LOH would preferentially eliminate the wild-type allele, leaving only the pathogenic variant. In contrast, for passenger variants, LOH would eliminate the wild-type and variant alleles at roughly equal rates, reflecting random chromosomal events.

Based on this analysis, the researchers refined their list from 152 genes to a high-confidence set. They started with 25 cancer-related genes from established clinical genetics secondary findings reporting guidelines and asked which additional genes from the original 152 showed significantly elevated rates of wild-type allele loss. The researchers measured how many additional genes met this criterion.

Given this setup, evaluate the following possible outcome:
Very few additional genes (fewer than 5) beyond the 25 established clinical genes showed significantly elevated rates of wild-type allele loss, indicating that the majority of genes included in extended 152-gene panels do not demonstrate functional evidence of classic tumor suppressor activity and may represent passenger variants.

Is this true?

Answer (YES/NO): YES